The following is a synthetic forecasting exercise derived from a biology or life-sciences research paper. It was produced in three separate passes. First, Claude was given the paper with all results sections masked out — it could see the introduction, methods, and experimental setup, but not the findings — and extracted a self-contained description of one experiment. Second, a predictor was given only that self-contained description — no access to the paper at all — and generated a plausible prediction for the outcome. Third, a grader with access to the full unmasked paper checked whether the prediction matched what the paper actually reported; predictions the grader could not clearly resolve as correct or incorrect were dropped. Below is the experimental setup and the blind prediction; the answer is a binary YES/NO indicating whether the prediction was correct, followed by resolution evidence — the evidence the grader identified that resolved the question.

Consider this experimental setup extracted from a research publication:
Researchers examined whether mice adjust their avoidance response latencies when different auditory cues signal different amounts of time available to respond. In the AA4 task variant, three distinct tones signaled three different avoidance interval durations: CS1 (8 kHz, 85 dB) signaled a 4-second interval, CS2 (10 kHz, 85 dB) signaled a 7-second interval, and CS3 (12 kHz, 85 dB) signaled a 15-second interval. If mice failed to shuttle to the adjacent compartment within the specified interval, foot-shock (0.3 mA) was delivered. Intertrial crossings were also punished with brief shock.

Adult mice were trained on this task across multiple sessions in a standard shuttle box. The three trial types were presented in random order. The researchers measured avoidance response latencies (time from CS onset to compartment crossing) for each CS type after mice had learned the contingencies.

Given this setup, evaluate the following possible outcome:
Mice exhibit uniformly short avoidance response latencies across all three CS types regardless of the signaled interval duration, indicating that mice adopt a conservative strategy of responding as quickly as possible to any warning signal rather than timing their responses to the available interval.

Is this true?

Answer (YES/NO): NO